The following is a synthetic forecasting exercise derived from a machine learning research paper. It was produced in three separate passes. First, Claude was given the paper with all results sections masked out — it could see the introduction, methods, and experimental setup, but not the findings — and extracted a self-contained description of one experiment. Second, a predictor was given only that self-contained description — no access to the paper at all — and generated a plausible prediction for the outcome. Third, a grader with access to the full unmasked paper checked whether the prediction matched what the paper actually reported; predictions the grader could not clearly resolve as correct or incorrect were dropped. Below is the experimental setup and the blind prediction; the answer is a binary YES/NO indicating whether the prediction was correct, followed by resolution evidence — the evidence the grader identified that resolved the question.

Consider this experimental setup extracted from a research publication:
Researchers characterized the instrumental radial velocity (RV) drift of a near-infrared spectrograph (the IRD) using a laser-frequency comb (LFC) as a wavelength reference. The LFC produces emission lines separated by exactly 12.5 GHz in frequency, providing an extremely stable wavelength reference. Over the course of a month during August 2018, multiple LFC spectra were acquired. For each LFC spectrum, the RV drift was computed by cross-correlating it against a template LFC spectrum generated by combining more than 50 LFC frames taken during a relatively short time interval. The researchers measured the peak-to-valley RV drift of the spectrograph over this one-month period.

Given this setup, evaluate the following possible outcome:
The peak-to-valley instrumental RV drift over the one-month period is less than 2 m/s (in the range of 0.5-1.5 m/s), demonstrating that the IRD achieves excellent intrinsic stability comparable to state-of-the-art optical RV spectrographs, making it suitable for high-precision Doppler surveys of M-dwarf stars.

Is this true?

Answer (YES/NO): NO